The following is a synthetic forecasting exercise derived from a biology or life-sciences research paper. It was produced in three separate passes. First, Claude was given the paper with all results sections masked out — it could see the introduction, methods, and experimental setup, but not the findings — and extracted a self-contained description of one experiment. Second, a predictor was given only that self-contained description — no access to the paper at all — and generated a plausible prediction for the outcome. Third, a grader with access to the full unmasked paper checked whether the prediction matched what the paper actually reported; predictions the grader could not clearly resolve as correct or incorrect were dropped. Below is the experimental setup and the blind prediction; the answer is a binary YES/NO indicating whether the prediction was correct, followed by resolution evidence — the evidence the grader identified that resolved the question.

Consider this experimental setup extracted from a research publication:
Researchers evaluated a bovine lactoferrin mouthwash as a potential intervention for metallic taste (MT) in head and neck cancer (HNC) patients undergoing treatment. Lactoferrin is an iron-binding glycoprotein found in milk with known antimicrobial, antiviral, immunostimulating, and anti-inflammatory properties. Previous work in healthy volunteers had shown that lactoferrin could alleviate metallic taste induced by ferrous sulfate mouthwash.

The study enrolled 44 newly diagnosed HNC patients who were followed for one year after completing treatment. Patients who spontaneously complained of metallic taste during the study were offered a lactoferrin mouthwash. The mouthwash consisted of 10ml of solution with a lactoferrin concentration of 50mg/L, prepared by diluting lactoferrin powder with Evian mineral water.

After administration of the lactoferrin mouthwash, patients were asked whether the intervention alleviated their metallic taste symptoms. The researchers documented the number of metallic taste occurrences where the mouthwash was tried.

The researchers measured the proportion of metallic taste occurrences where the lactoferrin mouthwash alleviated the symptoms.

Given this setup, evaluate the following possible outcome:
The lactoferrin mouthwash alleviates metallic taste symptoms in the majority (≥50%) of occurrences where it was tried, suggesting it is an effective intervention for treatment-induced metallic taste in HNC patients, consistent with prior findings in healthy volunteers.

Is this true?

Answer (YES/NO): YES